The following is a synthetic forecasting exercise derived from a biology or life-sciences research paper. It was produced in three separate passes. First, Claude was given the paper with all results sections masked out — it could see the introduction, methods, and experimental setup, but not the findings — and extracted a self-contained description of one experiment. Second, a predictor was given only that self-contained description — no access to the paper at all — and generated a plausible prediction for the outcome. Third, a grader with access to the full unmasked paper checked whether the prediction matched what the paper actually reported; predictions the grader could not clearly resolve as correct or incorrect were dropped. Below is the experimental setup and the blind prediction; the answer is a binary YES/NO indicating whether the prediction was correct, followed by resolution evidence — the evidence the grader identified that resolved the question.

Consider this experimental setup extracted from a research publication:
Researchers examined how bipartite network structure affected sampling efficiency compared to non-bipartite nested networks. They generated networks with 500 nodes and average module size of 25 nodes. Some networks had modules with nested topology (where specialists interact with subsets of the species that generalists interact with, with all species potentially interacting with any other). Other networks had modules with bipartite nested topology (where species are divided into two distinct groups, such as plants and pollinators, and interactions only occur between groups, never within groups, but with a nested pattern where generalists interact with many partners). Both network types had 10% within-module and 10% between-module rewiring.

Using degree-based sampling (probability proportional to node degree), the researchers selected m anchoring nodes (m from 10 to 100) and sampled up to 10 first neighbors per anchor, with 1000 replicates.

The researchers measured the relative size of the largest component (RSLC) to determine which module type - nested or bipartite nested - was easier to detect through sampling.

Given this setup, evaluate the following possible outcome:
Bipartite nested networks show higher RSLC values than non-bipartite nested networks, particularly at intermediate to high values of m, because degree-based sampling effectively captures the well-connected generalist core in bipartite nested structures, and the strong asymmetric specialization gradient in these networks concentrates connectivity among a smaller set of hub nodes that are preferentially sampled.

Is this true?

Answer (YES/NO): NO